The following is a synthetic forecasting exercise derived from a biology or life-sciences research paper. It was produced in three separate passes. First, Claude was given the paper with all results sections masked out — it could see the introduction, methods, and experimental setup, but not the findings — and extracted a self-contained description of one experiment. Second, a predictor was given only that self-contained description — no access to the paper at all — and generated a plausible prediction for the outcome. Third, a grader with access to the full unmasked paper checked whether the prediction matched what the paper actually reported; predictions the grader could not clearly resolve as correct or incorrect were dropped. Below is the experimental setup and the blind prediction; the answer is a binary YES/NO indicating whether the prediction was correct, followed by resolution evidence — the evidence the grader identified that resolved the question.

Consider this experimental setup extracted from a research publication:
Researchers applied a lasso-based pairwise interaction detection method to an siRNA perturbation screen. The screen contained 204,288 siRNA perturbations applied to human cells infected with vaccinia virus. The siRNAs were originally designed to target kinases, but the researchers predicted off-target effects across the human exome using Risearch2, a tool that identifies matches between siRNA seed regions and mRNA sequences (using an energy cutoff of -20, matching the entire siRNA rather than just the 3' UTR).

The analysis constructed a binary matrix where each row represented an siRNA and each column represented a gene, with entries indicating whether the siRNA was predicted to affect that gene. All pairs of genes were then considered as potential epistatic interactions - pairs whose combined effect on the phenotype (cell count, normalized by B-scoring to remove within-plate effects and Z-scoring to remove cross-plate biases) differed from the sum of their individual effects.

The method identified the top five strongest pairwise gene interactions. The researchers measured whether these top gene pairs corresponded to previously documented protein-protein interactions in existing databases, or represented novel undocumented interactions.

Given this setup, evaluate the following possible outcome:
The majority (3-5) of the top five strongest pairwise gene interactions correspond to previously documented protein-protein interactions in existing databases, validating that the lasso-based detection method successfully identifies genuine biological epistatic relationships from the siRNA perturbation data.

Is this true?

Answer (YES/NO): NO